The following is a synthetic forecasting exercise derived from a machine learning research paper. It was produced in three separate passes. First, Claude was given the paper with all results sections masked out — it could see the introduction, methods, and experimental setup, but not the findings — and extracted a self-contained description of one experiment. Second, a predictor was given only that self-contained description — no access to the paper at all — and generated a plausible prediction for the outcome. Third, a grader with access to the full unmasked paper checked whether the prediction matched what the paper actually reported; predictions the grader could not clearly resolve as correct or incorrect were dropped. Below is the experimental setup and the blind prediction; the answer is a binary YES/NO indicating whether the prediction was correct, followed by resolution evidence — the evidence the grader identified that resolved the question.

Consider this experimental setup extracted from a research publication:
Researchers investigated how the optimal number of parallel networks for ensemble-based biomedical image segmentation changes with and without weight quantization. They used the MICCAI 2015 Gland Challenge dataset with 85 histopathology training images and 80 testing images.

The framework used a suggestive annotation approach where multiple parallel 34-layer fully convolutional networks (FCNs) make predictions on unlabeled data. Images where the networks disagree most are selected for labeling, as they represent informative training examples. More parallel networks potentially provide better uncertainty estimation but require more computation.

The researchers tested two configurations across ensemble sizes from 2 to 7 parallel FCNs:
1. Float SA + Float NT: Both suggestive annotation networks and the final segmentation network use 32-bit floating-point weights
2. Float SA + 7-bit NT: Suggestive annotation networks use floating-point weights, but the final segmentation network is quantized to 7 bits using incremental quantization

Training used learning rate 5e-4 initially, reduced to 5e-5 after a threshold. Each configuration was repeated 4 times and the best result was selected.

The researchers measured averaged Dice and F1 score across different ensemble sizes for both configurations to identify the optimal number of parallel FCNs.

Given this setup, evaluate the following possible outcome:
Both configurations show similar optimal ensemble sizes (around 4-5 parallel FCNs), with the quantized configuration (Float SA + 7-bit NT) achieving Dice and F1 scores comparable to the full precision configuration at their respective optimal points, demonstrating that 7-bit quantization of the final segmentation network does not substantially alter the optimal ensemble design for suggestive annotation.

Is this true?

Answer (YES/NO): NO